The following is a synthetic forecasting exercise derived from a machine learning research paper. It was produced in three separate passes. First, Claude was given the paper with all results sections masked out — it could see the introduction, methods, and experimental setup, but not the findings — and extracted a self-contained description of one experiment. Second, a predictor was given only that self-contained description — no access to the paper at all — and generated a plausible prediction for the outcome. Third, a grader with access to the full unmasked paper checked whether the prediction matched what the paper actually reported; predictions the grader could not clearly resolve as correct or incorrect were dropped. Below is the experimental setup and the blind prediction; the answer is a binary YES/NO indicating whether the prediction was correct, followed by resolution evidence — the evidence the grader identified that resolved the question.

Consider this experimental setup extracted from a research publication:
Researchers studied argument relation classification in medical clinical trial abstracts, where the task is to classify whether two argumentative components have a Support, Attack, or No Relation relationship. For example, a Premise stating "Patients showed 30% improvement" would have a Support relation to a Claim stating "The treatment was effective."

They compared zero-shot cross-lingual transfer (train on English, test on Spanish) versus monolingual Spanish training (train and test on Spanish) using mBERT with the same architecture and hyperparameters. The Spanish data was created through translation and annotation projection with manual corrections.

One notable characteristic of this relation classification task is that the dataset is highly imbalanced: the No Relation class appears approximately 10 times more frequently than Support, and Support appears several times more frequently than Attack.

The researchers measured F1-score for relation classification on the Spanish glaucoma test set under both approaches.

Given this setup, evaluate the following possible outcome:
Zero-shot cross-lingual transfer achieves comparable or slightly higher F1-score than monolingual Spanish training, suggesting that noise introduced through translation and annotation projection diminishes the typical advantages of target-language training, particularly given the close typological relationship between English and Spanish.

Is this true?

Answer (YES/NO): YES